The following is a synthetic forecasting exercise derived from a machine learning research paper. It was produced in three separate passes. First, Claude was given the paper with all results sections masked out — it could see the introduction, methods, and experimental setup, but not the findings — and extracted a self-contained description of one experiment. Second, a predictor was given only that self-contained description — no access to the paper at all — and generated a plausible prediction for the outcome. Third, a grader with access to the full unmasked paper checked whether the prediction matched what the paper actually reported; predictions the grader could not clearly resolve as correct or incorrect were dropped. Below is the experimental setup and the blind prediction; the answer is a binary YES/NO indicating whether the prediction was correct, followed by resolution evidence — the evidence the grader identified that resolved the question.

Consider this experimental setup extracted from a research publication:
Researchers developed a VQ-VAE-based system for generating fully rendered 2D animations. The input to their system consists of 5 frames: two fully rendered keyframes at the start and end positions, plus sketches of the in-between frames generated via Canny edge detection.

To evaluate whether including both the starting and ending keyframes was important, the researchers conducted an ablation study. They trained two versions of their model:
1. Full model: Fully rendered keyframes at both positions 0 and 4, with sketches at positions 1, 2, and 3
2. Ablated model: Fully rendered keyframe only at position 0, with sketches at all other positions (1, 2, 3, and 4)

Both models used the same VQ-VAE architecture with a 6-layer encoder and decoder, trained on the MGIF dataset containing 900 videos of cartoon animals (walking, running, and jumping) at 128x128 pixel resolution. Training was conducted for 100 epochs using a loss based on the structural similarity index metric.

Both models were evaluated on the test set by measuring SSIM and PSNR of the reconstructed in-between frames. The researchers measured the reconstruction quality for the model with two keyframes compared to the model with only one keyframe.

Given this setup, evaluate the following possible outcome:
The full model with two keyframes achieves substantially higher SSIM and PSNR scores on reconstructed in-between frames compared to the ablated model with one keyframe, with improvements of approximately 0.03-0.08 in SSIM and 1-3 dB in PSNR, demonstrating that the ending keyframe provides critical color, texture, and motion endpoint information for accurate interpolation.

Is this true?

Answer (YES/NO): NO